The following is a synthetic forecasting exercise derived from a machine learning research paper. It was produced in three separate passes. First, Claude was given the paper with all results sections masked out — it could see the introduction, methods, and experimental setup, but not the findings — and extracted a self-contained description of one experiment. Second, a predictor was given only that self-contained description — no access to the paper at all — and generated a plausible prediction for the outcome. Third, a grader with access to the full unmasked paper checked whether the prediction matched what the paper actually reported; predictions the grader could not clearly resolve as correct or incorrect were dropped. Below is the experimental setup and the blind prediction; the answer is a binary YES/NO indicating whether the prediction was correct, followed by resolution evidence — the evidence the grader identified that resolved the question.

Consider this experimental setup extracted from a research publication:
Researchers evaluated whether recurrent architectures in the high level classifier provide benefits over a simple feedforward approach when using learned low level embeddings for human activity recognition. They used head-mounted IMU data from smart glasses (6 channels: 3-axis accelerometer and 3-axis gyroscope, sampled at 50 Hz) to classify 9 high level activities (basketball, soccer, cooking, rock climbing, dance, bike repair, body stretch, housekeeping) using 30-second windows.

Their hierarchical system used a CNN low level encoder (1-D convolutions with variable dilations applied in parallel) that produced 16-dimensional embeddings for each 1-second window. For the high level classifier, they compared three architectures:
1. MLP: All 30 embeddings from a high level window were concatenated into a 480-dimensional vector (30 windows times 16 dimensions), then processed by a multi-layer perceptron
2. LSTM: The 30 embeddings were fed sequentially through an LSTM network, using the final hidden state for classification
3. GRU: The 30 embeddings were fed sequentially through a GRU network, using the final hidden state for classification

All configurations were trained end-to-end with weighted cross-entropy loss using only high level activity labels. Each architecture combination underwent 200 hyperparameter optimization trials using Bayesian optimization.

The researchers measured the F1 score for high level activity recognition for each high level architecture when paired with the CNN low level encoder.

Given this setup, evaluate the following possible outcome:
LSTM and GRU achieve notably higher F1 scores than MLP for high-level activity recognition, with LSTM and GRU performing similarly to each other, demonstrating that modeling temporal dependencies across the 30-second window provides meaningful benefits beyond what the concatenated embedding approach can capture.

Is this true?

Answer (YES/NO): YES